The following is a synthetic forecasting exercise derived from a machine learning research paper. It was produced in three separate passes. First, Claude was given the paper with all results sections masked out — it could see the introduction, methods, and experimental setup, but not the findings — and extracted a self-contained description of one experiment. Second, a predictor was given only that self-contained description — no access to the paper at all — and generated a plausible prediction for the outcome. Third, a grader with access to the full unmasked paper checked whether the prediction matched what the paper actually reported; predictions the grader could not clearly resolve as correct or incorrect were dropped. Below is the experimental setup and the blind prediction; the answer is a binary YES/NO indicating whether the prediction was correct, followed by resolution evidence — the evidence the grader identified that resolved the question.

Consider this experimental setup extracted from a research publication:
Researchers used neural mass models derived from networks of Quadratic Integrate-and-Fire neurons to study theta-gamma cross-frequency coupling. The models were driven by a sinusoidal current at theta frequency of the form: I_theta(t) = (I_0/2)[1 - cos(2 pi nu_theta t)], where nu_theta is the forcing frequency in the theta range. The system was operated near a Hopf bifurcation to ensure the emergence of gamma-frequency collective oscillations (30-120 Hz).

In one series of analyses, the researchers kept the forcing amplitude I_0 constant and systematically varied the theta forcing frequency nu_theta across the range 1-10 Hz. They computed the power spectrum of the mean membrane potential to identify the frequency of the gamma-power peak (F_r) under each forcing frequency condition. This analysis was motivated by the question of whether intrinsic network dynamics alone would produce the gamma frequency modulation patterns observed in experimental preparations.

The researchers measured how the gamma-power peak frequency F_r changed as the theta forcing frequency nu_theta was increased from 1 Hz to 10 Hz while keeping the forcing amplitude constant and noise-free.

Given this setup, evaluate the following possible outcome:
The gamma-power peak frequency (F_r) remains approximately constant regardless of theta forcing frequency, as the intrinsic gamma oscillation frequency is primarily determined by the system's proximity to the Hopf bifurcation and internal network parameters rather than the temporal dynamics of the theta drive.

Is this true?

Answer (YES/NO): YES